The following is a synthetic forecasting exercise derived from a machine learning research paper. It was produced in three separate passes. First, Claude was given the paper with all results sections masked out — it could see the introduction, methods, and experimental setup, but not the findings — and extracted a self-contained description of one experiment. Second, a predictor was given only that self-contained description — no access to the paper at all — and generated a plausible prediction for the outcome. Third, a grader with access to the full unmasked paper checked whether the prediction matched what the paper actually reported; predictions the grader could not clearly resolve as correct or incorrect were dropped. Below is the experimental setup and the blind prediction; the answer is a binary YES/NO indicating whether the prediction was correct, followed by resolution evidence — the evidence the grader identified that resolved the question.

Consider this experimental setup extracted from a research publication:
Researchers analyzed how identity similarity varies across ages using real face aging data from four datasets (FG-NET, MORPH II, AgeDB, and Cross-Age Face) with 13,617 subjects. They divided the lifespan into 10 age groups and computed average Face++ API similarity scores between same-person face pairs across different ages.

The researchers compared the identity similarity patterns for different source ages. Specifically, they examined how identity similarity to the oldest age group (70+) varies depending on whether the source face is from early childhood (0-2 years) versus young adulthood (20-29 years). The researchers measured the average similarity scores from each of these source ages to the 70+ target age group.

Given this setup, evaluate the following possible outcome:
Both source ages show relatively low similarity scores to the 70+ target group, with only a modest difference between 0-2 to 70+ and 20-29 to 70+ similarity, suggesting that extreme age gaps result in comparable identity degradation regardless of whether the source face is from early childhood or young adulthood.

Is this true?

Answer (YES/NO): NO